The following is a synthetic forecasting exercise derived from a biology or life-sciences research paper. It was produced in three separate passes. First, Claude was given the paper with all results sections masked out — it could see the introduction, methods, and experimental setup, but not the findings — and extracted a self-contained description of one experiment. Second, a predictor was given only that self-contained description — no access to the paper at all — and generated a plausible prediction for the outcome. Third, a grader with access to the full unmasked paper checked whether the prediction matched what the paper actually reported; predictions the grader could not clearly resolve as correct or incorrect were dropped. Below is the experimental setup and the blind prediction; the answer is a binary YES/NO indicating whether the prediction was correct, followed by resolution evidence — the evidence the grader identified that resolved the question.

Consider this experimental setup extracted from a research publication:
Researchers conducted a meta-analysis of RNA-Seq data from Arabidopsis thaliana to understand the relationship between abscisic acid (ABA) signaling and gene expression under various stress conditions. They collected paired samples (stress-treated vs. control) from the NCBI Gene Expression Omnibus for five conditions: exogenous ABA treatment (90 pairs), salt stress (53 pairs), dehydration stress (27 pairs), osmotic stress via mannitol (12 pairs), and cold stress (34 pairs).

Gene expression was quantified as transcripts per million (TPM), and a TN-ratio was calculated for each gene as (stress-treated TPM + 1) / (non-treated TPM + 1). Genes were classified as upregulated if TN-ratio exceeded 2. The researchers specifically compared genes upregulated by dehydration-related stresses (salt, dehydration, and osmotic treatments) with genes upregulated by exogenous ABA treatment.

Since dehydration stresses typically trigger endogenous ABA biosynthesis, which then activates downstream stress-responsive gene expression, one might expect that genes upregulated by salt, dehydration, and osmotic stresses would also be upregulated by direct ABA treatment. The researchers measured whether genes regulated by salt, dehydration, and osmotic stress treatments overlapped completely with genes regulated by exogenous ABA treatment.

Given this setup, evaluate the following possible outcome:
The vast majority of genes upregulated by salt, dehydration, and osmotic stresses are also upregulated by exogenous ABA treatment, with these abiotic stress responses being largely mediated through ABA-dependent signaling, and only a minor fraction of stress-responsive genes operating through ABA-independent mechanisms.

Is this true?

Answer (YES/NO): NO